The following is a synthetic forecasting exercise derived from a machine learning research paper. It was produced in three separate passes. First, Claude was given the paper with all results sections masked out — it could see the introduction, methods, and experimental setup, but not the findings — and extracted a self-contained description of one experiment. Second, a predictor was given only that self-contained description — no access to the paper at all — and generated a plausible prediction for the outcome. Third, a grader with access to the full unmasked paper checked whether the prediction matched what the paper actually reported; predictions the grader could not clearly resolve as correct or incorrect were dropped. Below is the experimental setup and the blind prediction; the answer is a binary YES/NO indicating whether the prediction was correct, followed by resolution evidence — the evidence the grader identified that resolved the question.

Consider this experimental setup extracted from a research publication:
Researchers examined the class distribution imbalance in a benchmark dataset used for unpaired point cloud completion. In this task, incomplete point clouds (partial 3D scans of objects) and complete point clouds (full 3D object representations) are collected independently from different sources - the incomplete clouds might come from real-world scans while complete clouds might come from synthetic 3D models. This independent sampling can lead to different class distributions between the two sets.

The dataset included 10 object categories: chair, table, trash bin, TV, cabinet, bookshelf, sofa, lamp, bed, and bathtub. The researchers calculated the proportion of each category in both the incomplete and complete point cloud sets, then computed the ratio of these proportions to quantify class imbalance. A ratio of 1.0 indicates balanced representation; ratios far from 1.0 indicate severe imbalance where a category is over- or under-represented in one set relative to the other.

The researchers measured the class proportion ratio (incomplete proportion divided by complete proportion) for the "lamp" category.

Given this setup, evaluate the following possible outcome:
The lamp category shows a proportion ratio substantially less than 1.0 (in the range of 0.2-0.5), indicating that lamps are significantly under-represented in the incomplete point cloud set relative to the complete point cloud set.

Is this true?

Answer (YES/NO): NO